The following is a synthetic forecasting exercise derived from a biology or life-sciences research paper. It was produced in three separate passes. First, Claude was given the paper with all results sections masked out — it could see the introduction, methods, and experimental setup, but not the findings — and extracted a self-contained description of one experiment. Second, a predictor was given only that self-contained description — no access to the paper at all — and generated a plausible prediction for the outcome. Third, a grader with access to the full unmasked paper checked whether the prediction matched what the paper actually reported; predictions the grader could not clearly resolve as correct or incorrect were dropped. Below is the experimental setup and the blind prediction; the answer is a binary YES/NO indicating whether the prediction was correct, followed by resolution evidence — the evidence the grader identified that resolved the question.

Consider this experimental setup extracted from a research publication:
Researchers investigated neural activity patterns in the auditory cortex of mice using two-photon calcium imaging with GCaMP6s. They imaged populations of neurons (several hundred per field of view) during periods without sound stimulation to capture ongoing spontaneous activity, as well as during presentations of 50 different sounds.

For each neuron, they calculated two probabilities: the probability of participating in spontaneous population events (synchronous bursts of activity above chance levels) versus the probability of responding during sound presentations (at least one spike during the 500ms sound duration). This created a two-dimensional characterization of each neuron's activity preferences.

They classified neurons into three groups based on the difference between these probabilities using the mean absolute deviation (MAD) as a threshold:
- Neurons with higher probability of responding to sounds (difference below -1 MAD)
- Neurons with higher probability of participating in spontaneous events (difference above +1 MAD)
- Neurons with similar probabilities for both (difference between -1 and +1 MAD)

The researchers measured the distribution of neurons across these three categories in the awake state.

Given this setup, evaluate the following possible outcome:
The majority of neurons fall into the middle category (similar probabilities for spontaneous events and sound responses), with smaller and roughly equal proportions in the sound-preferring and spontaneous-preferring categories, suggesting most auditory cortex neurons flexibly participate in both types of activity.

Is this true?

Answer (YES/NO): YES